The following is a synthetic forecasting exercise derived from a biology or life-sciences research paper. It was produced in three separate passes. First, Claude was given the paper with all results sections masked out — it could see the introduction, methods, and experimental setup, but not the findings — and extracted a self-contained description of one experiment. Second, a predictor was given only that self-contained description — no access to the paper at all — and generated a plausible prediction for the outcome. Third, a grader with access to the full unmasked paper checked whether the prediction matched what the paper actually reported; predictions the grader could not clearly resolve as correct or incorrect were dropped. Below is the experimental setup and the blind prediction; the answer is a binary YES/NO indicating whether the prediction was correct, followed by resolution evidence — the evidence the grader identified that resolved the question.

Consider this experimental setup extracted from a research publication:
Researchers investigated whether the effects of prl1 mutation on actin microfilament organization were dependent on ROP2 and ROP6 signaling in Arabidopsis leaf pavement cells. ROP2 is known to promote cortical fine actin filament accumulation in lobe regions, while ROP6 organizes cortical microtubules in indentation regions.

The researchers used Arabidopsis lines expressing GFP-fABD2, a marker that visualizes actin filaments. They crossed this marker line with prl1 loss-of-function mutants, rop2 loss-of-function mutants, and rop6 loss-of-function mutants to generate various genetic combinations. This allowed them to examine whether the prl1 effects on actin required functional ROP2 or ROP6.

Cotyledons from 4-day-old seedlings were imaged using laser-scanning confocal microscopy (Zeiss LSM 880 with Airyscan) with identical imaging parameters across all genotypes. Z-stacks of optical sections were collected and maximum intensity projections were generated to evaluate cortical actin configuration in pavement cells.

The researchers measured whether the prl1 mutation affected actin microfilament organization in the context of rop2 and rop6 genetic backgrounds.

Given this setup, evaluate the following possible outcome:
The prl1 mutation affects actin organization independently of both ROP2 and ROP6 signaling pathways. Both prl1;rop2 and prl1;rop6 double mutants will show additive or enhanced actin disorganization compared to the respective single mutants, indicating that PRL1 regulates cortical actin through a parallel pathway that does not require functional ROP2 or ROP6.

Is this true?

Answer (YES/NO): NO